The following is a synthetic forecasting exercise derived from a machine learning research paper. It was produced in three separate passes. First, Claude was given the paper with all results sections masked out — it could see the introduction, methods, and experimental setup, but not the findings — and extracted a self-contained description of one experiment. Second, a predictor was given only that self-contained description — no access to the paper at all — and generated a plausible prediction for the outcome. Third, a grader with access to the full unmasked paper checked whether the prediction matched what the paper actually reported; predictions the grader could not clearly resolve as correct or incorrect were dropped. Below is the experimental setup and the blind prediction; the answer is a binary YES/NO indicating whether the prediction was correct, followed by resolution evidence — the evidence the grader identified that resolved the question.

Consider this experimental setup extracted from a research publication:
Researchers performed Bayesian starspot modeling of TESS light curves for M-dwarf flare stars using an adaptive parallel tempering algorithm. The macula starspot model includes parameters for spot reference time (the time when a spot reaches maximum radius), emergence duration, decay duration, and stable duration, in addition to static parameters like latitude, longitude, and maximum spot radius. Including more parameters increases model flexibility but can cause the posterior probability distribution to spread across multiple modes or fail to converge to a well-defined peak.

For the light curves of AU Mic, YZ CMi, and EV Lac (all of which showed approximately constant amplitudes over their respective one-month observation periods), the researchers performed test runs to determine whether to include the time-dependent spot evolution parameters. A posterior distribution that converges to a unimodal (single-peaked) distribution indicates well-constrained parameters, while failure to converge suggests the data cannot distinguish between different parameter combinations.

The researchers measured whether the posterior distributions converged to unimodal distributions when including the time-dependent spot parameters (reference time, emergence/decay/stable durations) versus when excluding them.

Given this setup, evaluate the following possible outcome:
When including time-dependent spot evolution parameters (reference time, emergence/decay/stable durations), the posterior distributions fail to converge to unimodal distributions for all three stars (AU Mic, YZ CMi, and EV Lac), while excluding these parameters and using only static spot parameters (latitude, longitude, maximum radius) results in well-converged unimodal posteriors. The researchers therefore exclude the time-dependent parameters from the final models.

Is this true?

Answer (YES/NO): YES